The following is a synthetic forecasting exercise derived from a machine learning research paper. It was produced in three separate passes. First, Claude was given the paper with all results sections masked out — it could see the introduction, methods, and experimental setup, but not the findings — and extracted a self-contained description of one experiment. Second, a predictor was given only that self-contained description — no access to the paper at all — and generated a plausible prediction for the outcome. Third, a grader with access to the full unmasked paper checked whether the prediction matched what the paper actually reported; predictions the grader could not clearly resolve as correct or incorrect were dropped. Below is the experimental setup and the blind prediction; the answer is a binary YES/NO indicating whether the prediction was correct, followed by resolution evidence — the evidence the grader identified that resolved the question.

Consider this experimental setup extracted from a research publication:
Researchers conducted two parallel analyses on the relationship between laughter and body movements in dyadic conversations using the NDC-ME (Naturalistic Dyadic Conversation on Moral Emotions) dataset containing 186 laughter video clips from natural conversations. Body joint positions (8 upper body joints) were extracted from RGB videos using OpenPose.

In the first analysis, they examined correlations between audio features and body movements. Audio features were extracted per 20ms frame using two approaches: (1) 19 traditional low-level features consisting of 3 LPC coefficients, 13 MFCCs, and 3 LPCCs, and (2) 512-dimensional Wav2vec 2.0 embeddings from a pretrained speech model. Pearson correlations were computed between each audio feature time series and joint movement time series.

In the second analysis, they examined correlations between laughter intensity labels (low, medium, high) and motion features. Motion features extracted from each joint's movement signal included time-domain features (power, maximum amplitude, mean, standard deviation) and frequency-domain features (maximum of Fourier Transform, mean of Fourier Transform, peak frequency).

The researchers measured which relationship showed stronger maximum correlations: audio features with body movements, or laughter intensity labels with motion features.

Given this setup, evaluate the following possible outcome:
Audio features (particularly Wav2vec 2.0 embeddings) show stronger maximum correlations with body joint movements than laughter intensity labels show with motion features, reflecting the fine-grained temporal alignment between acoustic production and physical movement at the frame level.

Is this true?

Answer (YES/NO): NO